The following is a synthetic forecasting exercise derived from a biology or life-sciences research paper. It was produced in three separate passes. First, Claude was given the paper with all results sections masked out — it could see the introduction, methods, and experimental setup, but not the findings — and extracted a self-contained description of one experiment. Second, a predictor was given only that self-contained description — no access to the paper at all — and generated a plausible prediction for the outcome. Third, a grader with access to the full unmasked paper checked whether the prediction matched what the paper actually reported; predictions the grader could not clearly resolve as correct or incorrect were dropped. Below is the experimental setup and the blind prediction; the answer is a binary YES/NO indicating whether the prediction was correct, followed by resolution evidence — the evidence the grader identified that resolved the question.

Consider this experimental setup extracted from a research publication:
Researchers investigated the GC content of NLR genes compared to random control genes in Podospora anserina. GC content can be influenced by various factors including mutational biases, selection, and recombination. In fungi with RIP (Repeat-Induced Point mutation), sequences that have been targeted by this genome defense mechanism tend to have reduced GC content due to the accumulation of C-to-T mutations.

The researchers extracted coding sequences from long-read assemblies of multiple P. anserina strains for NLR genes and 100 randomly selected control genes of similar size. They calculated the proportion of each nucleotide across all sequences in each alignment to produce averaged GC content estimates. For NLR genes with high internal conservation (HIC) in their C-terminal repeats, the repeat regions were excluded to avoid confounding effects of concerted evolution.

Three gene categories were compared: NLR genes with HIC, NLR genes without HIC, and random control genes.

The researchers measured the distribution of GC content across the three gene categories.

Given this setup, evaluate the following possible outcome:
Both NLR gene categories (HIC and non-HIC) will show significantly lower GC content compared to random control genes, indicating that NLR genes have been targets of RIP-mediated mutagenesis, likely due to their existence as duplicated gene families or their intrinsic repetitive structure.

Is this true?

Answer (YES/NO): YES